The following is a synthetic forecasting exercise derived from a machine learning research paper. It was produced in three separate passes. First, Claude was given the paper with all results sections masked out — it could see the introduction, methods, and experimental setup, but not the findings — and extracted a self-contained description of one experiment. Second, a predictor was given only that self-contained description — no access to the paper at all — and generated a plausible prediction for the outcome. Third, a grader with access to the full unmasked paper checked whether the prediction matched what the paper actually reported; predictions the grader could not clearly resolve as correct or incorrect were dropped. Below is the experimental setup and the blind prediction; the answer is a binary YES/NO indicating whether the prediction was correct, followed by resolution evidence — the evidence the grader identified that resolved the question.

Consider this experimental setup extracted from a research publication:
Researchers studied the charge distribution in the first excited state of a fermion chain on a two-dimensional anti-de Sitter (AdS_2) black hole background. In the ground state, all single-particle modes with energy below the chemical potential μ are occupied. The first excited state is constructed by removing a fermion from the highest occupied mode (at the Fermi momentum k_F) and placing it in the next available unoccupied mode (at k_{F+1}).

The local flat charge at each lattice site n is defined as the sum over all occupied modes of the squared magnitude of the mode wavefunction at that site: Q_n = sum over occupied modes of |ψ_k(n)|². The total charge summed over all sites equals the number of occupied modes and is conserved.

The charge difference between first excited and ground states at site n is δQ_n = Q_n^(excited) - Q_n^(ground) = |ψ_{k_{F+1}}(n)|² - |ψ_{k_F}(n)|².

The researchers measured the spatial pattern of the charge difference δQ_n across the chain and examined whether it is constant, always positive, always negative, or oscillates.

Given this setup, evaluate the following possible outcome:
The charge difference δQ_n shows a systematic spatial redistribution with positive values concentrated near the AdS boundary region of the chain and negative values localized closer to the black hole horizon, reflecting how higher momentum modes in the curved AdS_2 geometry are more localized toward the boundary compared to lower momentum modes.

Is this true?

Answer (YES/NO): NO